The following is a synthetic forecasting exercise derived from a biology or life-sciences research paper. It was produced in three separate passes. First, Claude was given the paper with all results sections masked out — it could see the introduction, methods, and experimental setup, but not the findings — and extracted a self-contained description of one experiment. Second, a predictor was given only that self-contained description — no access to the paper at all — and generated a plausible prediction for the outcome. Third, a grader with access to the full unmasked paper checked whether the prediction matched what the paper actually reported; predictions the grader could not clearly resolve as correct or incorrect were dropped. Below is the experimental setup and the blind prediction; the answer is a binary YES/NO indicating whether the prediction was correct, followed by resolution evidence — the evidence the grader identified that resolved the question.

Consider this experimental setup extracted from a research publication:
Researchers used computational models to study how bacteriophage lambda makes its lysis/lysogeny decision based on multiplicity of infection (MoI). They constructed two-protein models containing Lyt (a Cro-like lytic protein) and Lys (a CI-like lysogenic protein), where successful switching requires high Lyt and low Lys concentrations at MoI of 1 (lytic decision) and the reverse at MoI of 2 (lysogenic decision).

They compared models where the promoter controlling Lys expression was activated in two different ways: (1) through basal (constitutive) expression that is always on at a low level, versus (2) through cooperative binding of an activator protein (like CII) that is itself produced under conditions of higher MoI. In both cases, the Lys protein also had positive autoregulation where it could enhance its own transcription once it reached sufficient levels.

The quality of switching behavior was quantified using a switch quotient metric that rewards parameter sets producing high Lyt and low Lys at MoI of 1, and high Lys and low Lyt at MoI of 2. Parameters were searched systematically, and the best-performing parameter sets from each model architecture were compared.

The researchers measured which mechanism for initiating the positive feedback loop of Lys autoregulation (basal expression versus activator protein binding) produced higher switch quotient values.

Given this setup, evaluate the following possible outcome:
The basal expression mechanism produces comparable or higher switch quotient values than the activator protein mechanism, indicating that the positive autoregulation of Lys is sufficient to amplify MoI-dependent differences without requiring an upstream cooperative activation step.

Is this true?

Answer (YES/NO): NO